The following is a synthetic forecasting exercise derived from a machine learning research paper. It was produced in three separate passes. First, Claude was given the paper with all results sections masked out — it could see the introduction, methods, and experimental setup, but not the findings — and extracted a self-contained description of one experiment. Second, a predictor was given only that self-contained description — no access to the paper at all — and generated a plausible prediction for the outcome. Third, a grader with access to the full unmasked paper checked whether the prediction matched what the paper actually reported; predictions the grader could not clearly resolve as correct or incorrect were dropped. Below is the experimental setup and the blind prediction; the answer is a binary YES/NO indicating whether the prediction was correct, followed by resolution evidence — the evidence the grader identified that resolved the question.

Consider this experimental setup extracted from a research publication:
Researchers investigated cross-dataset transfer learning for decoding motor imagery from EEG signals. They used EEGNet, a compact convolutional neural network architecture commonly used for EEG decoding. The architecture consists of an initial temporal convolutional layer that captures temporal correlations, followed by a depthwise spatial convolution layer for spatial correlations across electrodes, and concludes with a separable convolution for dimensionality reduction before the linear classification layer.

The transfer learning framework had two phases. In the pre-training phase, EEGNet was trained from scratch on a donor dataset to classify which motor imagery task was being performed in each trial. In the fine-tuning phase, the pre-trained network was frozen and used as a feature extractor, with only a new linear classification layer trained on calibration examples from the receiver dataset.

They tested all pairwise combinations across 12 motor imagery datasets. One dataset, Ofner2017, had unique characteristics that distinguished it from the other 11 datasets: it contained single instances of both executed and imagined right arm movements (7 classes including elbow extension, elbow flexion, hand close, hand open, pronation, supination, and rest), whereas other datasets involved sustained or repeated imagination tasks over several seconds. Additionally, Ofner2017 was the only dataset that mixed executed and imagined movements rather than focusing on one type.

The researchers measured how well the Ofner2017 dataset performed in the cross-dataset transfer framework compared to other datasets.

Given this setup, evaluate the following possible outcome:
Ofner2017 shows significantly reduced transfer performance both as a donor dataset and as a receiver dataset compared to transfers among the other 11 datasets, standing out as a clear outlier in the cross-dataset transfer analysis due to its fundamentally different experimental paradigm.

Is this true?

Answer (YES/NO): YES